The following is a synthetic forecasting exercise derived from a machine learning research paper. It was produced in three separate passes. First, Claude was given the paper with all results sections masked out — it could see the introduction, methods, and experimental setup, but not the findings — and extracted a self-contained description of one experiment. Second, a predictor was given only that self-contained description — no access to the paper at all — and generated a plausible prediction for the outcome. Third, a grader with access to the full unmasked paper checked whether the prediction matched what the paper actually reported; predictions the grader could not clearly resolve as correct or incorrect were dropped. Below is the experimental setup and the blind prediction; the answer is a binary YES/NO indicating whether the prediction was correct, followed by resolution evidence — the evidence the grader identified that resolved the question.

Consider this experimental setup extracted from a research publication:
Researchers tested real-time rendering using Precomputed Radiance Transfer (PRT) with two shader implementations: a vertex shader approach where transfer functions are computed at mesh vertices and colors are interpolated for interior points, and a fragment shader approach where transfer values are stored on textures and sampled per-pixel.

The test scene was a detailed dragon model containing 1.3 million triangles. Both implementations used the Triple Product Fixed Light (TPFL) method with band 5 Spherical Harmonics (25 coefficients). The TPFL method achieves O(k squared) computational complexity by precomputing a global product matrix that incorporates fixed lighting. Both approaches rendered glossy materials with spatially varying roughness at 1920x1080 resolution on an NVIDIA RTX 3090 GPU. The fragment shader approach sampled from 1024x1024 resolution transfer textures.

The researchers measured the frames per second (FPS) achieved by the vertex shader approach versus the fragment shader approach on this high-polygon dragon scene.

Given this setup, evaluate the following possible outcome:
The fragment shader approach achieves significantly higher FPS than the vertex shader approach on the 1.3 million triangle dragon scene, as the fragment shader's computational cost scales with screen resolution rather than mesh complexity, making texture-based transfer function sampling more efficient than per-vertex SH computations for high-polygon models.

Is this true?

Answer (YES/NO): YES